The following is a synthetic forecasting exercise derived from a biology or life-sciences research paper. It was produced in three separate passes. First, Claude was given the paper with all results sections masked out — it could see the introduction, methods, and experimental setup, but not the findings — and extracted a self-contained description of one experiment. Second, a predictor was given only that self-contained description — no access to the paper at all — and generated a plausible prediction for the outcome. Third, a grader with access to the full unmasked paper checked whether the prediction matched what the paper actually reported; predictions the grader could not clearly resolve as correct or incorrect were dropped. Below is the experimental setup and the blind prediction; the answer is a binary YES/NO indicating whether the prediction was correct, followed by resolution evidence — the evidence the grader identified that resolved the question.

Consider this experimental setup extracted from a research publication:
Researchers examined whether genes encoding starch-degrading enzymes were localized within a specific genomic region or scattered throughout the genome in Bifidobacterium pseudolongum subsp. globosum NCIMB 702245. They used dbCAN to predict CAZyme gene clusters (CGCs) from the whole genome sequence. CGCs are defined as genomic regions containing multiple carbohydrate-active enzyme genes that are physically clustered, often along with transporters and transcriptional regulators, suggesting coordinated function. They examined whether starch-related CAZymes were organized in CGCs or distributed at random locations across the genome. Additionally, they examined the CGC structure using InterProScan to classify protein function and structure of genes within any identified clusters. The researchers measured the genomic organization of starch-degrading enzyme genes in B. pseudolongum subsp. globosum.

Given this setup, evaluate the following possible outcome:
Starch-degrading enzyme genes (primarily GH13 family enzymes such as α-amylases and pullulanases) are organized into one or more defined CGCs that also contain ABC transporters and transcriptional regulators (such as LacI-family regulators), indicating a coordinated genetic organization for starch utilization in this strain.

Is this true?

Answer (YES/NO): NO